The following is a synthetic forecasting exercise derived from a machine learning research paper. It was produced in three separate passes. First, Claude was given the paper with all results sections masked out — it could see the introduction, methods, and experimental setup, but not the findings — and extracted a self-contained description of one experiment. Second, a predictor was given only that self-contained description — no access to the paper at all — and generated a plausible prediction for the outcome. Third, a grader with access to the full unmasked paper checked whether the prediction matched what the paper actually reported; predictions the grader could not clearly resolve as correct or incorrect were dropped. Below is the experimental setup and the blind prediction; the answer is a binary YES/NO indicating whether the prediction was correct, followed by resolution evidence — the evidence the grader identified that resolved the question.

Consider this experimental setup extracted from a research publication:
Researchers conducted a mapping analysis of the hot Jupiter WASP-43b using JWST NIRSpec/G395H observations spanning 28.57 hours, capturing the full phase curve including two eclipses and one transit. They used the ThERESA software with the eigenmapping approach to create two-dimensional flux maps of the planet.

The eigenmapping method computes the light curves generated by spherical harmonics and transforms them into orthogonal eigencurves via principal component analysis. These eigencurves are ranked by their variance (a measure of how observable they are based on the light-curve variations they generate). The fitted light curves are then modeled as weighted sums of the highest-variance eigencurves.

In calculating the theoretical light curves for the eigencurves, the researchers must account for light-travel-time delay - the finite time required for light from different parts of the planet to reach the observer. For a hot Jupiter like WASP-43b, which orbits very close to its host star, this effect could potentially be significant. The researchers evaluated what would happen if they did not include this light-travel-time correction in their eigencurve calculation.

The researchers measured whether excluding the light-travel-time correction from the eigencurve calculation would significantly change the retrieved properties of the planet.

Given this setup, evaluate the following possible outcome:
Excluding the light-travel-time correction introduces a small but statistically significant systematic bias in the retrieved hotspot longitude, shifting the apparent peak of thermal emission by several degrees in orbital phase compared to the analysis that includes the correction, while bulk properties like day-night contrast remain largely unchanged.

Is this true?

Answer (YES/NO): NO